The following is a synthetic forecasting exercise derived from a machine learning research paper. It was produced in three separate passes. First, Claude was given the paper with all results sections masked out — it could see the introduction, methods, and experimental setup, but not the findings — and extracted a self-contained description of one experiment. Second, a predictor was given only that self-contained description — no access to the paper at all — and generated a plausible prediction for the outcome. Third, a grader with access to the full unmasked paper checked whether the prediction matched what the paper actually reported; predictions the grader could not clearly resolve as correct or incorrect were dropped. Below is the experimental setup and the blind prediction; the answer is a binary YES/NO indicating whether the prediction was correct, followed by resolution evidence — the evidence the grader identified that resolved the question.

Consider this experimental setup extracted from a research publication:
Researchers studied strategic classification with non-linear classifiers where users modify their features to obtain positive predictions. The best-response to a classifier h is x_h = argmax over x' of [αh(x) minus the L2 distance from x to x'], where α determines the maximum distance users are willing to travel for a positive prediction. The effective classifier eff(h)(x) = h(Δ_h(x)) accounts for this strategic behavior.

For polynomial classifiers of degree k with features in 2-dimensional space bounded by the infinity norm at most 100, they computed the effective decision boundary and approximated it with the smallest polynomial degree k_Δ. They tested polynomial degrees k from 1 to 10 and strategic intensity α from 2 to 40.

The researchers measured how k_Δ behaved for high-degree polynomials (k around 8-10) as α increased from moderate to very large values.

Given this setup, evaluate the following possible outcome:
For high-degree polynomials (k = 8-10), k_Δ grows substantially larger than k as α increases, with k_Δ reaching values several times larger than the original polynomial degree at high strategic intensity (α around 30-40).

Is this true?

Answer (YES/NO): NO